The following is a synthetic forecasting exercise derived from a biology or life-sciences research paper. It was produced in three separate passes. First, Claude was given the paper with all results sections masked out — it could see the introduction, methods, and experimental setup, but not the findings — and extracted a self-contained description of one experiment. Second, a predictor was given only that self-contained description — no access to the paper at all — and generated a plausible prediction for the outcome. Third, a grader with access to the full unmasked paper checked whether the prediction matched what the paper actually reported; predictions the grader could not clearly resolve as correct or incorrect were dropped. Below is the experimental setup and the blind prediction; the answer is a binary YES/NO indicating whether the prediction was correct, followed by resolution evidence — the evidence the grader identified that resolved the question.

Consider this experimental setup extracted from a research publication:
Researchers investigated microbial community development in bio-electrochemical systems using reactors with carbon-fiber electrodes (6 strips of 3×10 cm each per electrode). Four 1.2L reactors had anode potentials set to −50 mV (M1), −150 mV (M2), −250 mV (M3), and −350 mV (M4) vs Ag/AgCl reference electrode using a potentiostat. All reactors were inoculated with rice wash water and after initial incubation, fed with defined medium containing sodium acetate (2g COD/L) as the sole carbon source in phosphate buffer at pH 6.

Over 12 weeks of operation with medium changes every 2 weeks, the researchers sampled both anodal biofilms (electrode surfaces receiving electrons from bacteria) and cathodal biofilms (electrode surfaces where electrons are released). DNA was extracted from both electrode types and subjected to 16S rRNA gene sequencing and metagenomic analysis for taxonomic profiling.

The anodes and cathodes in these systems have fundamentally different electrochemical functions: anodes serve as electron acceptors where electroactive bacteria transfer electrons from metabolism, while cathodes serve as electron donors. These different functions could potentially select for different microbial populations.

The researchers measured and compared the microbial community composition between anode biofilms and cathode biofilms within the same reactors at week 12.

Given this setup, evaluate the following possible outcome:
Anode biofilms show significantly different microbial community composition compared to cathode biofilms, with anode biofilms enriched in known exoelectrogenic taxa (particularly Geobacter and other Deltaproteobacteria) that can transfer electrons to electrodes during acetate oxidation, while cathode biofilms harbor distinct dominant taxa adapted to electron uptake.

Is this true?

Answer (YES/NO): NO